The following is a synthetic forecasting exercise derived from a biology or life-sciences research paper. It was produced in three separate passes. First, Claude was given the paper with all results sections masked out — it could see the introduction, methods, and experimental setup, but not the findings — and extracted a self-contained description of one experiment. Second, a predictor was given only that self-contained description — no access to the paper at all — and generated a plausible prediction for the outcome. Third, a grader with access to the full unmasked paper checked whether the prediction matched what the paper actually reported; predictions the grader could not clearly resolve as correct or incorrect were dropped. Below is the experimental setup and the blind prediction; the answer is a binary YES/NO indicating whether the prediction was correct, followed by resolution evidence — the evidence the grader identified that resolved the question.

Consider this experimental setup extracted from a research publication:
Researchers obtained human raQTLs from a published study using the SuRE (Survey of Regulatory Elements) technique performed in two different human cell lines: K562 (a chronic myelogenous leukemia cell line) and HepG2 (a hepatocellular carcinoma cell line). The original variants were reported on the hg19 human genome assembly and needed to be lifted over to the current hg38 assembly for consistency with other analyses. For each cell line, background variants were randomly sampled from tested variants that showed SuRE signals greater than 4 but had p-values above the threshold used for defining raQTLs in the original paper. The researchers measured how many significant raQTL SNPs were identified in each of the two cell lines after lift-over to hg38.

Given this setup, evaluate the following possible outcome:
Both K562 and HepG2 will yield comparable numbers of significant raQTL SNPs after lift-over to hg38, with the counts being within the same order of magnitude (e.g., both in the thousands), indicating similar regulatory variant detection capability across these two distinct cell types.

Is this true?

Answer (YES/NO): YES